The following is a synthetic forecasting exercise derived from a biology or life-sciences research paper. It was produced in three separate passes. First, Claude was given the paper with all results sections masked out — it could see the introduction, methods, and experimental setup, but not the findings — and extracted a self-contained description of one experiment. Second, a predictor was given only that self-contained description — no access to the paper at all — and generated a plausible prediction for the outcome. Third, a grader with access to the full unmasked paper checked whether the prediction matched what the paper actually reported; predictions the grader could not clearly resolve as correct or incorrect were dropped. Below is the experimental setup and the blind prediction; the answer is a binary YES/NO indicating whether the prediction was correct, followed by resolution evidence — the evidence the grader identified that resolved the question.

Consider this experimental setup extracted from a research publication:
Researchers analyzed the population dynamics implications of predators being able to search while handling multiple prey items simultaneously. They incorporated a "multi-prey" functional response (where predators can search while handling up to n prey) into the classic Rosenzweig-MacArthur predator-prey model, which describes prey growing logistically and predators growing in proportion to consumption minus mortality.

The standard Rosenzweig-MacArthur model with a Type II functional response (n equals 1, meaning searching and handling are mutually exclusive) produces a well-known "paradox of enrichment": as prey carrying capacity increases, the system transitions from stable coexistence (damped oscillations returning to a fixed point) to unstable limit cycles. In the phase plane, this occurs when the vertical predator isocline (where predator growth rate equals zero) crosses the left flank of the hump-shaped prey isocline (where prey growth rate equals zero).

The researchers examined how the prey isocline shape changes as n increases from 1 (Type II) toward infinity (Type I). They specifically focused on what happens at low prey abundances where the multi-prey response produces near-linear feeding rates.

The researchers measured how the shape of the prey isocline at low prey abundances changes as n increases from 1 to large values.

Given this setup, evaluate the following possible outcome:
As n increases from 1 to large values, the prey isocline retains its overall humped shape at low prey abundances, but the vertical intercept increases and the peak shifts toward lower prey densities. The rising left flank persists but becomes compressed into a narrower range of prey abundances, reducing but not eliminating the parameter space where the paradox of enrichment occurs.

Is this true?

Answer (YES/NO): NO